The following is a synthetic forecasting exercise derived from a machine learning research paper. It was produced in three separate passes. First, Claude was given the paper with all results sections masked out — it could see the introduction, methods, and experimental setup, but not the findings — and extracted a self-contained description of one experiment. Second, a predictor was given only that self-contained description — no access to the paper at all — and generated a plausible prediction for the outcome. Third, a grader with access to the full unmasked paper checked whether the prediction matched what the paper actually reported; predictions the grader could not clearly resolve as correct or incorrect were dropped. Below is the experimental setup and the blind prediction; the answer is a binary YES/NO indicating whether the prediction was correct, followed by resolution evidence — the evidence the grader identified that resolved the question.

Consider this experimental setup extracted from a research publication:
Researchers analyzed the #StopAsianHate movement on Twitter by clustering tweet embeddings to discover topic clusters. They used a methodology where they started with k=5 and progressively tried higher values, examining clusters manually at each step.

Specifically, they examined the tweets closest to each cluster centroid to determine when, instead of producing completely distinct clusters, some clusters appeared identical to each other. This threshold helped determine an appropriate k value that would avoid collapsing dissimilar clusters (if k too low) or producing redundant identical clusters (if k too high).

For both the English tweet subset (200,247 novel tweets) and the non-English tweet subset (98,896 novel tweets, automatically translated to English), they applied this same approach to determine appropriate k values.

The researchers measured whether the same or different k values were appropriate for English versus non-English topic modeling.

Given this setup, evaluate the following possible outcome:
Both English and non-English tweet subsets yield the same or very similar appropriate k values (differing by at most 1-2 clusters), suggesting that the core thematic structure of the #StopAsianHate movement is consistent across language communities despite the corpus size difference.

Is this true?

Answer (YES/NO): YES